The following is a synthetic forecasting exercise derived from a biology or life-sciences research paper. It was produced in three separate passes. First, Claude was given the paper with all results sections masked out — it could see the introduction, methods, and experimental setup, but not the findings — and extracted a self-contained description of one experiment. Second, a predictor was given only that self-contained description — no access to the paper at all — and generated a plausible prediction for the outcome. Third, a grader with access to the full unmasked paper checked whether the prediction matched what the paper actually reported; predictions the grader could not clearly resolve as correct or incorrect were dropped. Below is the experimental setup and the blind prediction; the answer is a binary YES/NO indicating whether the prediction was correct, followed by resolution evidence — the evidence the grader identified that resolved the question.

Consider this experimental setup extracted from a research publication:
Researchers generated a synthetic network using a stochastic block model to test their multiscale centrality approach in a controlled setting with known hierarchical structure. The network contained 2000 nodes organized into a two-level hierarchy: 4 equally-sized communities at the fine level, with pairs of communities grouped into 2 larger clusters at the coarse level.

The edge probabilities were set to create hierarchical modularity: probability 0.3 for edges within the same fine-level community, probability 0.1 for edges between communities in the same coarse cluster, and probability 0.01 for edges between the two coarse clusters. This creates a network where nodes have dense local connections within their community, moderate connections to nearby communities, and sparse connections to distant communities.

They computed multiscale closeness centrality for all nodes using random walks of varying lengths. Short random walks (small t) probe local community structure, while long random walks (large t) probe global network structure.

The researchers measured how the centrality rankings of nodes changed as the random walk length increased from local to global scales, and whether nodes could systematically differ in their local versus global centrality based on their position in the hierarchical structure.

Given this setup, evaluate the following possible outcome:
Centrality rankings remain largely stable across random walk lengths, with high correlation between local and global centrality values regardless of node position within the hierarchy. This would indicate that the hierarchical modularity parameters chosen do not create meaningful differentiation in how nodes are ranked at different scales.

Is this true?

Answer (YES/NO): NO